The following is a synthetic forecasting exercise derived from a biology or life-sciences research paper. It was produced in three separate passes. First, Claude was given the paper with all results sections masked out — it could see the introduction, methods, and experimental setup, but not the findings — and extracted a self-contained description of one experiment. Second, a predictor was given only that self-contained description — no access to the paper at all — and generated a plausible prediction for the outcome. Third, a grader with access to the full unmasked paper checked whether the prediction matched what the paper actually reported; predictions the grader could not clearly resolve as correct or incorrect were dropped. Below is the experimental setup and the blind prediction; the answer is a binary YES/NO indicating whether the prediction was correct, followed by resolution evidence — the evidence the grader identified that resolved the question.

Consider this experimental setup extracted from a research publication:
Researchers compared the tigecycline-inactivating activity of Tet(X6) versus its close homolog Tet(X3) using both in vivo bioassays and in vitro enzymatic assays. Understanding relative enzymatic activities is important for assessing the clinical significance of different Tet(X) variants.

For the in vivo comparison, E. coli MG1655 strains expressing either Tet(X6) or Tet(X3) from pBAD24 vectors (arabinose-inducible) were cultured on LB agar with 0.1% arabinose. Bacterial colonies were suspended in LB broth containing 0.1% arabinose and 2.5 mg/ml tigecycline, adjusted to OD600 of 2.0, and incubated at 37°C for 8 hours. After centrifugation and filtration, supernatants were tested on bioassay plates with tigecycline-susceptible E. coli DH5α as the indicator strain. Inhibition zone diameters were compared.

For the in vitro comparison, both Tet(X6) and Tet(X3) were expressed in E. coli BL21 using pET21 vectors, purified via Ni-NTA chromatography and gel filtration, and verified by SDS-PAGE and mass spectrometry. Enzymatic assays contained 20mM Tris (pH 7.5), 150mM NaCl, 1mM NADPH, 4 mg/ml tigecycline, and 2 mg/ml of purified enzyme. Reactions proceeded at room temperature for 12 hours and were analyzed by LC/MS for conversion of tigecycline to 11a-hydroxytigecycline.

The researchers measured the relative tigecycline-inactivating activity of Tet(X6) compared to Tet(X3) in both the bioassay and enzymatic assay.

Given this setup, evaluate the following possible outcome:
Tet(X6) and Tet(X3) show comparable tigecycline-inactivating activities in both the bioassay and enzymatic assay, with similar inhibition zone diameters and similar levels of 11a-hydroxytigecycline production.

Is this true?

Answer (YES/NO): YES